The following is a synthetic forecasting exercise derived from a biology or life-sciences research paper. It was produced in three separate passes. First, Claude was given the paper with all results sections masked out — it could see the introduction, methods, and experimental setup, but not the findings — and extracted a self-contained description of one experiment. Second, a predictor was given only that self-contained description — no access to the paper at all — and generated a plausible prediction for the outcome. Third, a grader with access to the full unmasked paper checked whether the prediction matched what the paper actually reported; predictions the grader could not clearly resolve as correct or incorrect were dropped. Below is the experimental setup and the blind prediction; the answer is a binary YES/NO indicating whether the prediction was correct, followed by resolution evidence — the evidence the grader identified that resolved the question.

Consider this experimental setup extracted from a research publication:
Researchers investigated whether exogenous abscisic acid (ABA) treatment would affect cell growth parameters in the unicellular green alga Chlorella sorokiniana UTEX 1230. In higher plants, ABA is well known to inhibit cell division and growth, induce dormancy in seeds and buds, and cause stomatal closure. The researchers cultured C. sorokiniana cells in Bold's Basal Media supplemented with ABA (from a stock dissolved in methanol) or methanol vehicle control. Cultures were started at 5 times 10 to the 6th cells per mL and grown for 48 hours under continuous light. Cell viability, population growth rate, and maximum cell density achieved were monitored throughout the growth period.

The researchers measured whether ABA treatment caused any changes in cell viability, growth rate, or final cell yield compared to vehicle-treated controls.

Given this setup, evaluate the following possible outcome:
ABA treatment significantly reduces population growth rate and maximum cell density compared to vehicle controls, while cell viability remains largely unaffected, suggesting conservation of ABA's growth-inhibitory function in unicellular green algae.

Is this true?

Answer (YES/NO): NO